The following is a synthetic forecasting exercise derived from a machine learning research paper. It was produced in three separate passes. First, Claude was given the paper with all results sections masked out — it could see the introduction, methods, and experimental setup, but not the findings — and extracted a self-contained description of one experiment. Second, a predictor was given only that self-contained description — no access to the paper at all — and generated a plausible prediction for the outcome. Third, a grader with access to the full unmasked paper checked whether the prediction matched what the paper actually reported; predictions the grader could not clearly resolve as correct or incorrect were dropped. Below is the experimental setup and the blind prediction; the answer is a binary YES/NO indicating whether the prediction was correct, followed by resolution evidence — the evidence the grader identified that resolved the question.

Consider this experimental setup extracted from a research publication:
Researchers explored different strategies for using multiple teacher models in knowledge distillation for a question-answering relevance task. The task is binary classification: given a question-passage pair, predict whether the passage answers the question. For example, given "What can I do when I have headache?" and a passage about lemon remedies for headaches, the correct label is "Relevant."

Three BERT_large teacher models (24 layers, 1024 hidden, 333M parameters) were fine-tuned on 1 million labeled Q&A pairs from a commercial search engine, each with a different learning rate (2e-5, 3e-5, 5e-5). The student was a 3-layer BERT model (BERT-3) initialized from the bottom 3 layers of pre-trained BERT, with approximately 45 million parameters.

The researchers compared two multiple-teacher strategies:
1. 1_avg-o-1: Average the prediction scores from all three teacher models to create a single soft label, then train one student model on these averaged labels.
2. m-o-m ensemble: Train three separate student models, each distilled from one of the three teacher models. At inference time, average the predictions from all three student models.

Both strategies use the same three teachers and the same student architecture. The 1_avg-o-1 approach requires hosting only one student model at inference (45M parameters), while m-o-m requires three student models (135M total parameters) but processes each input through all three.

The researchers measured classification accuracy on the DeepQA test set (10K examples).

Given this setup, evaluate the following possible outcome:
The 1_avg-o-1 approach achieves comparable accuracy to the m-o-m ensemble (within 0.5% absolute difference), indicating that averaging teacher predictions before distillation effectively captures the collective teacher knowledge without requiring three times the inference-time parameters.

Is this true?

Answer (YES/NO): YES